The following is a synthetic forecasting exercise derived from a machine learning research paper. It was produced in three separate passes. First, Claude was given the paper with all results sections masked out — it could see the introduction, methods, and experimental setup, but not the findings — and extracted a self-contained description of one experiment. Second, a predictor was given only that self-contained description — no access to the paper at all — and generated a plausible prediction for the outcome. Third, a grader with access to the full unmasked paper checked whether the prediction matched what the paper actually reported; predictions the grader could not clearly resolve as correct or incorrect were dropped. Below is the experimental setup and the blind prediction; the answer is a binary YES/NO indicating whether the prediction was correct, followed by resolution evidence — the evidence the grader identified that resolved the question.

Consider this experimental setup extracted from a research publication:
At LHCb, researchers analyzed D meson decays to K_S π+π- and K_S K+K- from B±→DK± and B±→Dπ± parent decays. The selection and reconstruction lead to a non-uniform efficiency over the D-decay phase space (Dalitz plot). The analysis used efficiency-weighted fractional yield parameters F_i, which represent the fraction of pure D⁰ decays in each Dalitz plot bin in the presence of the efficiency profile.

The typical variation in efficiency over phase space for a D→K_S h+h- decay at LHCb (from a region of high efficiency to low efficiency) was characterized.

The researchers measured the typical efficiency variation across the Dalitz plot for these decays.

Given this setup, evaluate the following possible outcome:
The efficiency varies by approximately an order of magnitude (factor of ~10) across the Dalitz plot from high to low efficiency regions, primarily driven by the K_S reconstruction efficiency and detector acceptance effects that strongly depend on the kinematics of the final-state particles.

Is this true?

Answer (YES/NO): NO